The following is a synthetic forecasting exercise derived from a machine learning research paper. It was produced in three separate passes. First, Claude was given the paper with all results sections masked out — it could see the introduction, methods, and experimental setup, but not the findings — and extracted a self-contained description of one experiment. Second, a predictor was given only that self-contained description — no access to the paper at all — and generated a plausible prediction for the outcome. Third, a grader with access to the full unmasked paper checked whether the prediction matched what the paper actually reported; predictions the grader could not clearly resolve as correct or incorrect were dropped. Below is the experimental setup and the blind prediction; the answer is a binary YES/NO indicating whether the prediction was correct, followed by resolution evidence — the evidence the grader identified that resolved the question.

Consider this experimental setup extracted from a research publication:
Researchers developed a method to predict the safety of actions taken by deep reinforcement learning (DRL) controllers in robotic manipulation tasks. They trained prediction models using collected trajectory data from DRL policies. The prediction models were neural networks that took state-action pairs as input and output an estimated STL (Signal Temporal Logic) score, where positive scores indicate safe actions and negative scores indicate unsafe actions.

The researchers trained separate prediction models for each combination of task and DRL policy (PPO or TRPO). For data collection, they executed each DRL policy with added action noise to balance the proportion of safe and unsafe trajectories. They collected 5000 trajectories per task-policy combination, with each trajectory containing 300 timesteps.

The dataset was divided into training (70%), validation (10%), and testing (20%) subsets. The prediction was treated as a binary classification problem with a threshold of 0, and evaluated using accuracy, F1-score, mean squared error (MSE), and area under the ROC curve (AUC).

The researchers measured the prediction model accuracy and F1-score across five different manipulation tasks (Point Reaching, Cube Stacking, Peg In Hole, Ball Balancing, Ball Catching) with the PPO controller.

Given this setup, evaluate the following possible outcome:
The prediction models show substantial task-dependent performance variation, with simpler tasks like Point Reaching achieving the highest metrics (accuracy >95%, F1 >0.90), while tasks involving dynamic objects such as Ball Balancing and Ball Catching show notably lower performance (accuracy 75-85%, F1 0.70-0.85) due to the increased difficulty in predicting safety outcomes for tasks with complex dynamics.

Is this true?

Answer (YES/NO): NO